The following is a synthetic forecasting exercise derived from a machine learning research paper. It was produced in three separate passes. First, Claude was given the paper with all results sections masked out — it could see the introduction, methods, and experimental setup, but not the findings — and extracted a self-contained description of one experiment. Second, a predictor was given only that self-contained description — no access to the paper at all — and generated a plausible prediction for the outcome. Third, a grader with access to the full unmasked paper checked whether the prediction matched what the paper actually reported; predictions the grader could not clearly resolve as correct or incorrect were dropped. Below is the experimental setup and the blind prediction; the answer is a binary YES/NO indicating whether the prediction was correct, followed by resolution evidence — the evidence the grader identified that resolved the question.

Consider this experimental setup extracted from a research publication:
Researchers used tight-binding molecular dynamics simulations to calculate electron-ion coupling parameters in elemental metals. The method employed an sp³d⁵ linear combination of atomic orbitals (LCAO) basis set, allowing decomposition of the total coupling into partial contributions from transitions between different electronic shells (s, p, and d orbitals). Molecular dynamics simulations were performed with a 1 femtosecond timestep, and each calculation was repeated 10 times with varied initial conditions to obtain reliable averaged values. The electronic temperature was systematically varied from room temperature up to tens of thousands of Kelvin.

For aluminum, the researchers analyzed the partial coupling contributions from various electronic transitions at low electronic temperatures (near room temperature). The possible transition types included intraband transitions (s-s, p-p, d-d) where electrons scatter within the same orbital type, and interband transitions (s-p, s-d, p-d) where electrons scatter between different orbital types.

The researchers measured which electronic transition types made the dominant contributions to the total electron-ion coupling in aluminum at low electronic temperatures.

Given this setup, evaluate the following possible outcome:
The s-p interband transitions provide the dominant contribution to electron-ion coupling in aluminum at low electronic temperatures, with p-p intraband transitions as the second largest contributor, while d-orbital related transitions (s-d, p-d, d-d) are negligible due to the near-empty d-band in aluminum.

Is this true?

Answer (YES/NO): NO